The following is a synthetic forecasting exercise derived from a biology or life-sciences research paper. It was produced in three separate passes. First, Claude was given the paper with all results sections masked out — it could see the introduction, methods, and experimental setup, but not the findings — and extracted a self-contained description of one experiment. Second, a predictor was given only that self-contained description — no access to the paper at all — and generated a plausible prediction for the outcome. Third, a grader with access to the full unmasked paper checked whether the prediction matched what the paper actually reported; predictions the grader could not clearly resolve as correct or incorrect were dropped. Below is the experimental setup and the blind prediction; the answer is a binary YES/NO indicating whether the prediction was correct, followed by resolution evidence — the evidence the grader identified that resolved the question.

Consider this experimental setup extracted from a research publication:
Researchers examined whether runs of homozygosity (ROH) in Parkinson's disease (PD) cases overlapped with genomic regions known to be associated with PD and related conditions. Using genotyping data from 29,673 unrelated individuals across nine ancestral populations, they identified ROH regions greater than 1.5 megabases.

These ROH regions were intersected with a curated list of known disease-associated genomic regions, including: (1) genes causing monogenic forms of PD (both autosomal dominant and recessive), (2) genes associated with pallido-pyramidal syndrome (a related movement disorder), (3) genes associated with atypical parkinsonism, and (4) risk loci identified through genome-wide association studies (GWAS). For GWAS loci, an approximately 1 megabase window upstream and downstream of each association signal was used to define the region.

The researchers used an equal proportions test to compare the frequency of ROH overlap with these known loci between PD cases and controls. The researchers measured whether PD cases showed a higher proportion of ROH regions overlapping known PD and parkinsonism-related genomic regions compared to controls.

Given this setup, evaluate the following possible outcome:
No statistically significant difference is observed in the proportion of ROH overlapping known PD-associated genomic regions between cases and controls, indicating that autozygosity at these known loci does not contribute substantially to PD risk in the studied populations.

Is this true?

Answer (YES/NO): NO